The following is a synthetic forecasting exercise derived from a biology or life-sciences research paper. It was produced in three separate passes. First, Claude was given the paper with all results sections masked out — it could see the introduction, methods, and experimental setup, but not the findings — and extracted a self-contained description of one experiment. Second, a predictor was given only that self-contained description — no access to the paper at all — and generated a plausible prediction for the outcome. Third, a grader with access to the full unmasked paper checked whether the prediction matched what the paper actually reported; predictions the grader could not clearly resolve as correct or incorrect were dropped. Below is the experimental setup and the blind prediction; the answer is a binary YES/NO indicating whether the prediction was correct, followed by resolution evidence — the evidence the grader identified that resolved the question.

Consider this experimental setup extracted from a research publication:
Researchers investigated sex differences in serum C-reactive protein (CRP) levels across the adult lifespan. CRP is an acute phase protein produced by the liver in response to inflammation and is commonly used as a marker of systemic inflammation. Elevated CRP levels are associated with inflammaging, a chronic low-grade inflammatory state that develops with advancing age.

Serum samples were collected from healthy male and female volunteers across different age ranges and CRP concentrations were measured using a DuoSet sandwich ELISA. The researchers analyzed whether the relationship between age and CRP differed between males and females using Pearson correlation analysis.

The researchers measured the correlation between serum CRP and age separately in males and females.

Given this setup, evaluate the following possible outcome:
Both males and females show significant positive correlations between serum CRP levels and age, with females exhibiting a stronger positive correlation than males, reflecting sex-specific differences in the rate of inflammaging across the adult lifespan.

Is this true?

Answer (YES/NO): NO